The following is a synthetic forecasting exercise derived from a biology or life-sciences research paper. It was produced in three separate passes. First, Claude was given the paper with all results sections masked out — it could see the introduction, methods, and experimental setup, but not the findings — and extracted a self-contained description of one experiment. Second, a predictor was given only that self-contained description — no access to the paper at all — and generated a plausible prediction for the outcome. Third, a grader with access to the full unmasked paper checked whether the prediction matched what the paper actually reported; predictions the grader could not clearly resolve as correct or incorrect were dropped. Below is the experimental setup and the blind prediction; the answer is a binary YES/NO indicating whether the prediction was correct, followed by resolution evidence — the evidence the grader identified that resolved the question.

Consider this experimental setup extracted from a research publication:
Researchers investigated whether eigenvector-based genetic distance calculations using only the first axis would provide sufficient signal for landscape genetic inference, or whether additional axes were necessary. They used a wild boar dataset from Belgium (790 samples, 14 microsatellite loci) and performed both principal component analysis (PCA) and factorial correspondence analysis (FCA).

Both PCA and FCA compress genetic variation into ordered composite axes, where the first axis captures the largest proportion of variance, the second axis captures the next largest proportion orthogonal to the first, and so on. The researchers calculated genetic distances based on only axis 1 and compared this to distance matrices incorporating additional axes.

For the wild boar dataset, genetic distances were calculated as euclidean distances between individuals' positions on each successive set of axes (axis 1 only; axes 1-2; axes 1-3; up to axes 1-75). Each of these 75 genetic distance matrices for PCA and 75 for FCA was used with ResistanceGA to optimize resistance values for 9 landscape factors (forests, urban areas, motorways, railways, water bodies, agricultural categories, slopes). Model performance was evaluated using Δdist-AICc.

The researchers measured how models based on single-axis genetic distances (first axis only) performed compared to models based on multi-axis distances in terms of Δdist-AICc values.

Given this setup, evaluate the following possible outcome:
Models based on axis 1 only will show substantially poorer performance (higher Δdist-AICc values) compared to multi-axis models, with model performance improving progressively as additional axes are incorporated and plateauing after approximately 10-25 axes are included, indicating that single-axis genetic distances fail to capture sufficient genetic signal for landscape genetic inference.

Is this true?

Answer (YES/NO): NO